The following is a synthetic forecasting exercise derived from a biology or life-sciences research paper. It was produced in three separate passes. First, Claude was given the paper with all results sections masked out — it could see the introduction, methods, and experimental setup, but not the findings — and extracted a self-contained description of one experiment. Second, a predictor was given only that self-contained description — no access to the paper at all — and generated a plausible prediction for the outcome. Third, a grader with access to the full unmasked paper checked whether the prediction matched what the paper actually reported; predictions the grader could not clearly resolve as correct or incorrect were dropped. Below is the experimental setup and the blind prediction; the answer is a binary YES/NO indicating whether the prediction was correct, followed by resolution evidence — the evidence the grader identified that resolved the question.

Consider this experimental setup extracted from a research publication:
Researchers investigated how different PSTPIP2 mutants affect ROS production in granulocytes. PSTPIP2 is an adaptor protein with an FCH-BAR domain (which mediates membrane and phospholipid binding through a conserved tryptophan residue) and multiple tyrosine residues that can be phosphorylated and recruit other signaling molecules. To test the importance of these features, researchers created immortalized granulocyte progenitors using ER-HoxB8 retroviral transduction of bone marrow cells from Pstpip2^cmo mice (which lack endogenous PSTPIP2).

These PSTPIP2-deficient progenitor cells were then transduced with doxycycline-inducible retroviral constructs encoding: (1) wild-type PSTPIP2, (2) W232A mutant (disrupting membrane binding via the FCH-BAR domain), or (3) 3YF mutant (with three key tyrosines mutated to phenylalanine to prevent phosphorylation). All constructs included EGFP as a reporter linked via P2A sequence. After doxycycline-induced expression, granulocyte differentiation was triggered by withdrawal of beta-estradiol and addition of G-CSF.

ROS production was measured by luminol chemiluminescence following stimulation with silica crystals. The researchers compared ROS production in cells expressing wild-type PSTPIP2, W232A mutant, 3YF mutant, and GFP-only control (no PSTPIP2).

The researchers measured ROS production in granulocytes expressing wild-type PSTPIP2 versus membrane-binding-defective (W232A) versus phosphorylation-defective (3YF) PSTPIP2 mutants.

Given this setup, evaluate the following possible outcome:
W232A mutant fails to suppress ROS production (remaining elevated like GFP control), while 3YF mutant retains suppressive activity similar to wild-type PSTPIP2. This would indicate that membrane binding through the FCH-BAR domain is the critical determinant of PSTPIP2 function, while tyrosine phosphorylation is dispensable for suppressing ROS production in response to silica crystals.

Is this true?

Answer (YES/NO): NO